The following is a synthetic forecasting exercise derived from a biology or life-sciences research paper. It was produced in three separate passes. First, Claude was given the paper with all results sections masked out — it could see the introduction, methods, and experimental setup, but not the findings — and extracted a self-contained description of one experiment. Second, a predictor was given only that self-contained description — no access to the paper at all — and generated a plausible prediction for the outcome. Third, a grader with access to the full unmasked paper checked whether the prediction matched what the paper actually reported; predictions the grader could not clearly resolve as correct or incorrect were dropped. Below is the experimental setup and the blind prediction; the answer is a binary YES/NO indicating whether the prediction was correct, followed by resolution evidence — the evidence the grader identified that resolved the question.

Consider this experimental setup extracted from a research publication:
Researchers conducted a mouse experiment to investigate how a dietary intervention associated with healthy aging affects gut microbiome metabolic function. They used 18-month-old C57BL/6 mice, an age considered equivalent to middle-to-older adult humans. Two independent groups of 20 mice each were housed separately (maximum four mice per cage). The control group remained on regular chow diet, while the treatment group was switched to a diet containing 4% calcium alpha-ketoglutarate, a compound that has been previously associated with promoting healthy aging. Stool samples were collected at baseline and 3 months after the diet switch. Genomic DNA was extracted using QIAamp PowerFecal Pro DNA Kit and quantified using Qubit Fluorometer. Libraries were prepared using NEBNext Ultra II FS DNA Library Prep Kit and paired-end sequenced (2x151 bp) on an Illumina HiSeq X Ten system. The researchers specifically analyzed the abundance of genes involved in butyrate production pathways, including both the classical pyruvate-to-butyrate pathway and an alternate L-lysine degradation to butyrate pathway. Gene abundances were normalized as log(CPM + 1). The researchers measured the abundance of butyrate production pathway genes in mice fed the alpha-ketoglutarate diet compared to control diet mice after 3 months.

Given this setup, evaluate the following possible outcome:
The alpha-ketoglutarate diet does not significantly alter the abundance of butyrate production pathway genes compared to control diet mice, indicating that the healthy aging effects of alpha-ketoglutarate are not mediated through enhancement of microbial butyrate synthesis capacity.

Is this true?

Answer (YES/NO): NO